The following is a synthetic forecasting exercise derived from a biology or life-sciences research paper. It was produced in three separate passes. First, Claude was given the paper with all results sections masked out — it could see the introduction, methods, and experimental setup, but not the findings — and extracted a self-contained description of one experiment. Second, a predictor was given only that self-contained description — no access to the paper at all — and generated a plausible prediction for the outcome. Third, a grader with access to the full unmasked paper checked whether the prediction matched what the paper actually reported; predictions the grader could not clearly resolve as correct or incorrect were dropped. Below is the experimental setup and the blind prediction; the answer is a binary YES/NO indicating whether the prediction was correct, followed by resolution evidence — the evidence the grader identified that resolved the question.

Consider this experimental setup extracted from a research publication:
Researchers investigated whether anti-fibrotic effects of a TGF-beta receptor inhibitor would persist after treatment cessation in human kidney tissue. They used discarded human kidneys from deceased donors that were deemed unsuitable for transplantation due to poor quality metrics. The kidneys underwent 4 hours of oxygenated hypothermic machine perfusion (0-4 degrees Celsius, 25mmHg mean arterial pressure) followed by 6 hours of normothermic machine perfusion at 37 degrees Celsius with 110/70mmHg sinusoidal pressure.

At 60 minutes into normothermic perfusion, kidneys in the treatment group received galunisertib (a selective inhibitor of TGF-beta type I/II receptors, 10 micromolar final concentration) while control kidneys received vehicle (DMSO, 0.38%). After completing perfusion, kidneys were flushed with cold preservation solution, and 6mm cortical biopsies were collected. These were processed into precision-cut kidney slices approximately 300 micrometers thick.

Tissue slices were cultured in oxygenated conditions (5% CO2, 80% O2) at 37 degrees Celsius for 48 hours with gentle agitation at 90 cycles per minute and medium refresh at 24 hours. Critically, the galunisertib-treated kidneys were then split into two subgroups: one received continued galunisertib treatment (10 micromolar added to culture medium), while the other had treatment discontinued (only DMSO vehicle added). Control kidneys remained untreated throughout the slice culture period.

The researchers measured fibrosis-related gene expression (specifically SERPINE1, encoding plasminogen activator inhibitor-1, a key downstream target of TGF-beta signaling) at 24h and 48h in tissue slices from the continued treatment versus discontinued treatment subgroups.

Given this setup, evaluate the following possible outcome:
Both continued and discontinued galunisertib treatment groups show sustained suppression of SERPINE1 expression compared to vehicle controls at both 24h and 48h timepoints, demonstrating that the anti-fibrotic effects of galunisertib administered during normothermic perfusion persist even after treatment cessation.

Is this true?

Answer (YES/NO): NO